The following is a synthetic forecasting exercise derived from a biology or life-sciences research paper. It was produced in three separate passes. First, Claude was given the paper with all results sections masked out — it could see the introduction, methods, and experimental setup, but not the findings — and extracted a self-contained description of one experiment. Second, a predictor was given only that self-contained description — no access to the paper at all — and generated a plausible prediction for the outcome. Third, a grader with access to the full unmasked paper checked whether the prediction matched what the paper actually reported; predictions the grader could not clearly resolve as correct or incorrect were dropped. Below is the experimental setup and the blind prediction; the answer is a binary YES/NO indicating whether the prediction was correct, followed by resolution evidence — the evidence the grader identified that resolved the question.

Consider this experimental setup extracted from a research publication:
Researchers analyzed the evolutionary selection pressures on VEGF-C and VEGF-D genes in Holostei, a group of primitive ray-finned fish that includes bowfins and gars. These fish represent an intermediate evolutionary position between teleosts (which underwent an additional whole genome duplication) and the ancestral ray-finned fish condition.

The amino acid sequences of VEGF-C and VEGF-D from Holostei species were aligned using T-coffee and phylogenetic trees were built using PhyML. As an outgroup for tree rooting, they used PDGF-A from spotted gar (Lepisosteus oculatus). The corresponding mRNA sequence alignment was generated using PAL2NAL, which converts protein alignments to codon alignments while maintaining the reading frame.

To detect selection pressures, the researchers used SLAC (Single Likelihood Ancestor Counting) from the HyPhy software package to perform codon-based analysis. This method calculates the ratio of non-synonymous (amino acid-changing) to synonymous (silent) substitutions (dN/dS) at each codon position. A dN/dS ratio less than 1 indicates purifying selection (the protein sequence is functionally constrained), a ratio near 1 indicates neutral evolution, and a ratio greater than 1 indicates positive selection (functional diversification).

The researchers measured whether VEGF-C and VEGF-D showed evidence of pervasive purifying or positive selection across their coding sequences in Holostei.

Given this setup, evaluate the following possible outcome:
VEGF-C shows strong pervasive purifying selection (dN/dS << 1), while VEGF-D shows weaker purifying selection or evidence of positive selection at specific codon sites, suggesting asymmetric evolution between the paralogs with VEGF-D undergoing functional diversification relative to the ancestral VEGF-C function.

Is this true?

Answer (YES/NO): NO